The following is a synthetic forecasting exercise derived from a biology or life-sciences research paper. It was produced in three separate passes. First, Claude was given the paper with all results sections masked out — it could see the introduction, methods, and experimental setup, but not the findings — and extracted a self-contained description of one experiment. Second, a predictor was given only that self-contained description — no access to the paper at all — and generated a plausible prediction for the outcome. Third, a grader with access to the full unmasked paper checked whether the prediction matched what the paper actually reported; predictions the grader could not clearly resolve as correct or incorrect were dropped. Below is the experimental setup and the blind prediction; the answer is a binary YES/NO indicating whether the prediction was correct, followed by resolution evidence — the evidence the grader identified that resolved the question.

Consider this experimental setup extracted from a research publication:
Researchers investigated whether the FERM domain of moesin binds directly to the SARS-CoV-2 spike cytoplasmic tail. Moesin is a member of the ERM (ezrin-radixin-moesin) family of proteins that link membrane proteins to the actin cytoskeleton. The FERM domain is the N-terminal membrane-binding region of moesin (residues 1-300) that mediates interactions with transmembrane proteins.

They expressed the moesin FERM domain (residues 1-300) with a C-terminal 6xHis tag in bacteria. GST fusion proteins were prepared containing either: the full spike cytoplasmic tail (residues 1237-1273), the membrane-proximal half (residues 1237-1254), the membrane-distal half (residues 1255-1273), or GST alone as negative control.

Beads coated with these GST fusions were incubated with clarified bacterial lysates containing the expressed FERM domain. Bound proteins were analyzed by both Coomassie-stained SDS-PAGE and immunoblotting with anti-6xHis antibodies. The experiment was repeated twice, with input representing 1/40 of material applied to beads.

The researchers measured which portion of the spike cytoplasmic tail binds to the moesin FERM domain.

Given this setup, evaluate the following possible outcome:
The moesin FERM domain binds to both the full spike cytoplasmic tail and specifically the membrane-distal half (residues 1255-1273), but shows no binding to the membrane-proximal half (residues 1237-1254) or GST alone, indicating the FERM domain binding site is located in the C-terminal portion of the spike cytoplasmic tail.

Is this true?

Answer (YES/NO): YES